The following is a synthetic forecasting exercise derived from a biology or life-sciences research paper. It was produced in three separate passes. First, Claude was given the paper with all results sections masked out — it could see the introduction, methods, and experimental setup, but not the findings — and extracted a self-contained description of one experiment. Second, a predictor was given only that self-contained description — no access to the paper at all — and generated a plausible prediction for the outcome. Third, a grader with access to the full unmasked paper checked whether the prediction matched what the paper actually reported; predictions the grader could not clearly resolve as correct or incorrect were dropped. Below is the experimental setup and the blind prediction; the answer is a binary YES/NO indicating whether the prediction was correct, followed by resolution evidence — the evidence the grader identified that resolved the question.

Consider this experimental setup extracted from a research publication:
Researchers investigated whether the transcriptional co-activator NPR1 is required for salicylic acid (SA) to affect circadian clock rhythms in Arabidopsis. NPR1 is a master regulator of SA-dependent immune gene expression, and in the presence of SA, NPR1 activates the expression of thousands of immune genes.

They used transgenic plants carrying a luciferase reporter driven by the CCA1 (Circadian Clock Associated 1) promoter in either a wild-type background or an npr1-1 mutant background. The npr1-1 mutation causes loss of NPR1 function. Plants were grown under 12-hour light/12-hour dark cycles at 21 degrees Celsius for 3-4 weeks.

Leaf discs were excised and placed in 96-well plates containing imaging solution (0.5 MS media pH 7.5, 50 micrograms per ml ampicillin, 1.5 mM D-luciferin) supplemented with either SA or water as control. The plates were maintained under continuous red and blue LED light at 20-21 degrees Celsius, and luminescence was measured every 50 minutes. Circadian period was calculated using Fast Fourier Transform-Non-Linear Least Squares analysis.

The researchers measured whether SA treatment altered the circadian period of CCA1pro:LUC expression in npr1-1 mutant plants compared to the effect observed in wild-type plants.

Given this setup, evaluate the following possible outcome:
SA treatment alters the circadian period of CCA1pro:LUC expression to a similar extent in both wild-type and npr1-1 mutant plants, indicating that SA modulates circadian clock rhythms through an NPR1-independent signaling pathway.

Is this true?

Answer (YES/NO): NO